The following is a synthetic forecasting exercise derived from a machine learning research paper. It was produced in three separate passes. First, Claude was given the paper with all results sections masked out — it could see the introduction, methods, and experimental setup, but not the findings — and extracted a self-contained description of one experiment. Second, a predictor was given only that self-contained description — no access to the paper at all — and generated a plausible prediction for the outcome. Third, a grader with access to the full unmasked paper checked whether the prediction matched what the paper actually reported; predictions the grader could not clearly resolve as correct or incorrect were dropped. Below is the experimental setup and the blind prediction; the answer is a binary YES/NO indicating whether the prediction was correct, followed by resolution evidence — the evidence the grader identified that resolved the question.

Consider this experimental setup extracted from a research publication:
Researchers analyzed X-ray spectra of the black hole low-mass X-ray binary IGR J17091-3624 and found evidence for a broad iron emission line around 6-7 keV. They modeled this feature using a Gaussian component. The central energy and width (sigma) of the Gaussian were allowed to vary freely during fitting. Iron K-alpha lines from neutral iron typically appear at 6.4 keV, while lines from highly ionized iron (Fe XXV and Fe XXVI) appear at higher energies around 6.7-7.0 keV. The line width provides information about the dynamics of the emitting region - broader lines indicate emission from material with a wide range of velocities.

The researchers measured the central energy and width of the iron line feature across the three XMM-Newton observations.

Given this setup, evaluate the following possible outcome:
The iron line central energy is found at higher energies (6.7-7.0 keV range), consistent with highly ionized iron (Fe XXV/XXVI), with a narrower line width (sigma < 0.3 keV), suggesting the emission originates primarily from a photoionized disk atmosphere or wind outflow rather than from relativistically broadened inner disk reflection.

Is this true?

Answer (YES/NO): NO